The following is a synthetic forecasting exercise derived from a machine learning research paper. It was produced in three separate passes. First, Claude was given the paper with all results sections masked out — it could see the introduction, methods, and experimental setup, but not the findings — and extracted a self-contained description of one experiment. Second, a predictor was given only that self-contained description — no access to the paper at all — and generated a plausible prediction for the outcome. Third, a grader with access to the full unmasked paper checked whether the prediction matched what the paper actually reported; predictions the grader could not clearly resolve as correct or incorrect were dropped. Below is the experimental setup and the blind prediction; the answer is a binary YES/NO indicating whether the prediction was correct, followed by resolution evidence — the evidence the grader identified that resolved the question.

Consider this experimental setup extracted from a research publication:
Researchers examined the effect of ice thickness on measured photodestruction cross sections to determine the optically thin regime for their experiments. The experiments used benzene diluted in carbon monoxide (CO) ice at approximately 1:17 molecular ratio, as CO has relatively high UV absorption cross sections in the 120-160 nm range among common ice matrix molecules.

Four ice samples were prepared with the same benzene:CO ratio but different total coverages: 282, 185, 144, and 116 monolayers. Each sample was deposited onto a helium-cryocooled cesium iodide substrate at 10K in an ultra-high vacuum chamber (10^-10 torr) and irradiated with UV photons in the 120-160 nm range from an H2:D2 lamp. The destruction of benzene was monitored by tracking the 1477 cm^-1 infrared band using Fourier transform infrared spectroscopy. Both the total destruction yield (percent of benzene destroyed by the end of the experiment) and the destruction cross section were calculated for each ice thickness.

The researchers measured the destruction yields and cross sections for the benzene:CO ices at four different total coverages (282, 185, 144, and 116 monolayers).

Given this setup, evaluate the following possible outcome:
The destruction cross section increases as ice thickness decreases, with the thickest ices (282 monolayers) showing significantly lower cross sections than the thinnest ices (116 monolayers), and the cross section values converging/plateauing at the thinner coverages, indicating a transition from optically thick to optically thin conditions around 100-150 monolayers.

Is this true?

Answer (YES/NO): NO